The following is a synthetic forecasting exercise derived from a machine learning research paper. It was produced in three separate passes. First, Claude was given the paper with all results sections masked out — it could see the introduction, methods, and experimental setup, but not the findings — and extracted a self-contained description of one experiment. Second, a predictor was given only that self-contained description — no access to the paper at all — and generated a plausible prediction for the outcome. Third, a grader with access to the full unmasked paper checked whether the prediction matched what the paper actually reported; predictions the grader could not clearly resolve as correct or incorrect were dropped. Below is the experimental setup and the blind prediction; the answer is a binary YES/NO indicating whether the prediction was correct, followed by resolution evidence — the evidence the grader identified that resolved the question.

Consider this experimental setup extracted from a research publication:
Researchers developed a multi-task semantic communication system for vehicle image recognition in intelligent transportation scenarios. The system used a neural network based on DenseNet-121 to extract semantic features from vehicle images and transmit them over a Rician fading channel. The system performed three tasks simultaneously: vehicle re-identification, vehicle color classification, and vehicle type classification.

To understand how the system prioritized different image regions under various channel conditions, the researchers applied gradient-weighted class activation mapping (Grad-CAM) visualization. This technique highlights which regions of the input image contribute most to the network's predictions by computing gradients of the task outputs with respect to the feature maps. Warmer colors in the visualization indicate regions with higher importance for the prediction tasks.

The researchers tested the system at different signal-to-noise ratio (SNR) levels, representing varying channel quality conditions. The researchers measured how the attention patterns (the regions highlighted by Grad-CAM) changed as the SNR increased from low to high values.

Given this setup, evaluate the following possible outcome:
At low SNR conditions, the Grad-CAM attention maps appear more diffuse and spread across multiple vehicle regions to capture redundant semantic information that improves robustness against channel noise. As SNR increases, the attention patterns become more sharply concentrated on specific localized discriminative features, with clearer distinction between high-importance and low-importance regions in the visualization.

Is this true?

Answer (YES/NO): NO